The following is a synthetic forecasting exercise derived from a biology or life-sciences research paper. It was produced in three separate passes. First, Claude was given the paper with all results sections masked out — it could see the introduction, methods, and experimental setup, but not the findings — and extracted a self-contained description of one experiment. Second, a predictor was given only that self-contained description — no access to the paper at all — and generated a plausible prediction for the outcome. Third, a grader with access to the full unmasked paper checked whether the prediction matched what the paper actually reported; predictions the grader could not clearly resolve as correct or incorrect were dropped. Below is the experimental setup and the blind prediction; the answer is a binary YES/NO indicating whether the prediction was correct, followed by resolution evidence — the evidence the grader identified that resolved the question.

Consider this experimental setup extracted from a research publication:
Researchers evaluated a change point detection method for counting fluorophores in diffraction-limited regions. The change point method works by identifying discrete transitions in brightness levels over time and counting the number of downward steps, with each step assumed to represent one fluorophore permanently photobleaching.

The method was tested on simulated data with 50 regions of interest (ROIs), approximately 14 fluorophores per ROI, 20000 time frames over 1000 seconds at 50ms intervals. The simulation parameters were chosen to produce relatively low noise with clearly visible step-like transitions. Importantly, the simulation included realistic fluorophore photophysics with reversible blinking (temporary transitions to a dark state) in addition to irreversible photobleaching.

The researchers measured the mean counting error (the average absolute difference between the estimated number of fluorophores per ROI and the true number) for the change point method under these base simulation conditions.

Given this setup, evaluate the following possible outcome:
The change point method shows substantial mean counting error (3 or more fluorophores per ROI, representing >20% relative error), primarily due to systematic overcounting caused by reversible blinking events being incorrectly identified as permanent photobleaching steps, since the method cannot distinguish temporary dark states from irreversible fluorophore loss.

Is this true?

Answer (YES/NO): NO